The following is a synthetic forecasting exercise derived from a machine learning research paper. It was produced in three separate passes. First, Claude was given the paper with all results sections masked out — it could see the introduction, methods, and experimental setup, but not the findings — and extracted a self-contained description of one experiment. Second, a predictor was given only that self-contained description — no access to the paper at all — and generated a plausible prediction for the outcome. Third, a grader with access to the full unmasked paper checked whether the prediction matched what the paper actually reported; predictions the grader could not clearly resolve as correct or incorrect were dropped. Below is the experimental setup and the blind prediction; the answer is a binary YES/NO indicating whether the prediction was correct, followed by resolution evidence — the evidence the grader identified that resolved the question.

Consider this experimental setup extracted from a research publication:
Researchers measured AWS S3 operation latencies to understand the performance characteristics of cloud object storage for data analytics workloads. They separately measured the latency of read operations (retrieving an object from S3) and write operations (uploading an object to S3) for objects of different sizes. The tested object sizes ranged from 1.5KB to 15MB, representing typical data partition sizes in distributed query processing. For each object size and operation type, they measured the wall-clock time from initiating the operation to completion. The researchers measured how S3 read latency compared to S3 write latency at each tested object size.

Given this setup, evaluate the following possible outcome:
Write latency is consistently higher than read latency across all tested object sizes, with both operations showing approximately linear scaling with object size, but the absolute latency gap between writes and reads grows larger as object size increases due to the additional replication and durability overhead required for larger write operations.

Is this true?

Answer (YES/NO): NO